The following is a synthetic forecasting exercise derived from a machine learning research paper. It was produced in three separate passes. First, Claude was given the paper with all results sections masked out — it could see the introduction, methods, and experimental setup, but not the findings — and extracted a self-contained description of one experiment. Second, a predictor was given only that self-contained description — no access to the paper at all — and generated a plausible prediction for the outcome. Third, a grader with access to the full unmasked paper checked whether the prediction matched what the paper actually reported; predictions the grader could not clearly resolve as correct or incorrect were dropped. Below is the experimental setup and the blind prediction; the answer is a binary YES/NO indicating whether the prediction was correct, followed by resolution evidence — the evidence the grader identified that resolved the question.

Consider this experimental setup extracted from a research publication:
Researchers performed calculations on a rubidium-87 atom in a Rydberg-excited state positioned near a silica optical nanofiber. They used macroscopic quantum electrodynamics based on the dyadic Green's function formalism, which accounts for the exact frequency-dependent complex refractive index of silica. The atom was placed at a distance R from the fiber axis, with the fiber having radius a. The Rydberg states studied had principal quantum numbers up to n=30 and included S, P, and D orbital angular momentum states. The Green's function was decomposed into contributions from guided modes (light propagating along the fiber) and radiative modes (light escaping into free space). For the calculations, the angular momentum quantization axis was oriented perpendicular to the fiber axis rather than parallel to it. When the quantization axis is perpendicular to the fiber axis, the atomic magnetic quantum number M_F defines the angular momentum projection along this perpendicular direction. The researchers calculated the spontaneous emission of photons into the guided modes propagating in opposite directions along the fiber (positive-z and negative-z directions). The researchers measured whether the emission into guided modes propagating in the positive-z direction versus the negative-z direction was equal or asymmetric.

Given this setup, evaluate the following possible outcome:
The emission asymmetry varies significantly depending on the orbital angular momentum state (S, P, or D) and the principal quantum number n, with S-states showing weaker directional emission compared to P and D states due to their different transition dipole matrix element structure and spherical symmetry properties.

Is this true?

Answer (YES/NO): YES